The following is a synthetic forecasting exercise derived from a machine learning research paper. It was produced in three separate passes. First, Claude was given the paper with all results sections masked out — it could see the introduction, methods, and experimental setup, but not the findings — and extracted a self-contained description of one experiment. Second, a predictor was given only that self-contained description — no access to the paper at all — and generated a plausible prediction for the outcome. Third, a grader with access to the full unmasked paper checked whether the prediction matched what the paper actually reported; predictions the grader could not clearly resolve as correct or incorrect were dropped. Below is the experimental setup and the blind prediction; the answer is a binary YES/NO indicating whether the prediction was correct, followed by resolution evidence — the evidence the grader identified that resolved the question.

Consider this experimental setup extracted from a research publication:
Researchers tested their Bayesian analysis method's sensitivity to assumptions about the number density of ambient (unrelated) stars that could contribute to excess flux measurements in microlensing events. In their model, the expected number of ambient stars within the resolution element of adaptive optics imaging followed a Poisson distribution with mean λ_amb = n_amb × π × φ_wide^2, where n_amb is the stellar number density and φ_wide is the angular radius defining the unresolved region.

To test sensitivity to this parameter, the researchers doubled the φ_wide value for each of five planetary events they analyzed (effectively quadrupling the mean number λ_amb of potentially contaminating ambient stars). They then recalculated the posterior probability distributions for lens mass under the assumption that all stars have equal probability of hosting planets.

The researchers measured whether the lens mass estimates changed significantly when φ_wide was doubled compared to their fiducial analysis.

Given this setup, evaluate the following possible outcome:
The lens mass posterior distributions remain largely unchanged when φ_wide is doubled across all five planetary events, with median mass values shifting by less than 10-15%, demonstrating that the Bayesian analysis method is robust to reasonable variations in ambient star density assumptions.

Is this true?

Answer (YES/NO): YES